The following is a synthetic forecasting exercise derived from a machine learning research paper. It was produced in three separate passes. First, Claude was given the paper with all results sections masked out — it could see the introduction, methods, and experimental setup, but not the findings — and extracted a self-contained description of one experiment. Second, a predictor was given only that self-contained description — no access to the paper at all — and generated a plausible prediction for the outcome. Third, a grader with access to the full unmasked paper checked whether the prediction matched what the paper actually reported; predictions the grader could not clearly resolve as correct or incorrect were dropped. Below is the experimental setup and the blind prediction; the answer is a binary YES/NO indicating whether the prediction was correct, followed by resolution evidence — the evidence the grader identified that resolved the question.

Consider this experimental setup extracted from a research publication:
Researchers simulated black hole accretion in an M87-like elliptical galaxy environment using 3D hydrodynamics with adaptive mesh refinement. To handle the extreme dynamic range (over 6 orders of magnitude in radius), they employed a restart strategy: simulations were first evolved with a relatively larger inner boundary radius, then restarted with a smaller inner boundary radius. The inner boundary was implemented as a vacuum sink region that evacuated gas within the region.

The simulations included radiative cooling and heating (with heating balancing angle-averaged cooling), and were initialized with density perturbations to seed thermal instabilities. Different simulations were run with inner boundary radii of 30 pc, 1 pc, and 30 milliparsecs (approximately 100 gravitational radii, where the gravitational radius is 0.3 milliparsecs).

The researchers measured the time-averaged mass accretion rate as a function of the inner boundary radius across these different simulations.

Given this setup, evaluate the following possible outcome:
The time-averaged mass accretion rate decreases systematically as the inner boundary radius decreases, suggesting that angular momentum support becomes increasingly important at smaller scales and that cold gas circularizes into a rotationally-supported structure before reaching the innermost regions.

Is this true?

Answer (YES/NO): NO